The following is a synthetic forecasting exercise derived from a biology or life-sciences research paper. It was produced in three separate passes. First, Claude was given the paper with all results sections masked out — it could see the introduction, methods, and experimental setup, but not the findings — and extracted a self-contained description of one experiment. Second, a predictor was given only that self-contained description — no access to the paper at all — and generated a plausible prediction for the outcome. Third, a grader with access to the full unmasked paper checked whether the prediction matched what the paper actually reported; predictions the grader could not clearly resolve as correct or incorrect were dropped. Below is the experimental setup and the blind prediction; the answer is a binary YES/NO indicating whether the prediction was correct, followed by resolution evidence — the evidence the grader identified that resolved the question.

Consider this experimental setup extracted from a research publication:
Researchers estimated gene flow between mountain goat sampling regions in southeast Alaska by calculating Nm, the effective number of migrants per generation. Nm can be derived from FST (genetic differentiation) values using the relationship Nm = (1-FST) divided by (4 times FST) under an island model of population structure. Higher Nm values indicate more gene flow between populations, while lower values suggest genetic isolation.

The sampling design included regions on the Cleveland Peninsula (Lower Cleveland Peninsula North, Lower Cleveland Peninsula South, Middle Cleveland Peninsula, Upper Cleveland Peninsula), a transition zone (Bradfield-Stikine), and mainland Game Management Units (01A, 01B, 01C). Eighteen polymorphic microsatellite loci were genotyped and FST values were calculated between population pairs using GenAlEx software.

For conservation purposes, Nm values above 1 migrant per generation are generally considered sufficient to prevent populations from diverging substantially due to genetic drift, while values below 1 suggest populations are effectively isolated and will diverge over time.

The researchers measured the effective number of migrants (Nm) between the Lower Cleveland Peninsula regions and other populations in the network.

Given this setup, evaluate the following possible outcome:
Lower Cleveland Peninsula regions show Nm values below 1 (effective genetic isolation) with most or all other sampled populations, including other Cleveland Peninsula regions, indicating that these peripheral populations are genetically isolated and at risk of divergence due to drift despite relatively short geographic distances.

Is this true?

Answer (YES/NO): NO